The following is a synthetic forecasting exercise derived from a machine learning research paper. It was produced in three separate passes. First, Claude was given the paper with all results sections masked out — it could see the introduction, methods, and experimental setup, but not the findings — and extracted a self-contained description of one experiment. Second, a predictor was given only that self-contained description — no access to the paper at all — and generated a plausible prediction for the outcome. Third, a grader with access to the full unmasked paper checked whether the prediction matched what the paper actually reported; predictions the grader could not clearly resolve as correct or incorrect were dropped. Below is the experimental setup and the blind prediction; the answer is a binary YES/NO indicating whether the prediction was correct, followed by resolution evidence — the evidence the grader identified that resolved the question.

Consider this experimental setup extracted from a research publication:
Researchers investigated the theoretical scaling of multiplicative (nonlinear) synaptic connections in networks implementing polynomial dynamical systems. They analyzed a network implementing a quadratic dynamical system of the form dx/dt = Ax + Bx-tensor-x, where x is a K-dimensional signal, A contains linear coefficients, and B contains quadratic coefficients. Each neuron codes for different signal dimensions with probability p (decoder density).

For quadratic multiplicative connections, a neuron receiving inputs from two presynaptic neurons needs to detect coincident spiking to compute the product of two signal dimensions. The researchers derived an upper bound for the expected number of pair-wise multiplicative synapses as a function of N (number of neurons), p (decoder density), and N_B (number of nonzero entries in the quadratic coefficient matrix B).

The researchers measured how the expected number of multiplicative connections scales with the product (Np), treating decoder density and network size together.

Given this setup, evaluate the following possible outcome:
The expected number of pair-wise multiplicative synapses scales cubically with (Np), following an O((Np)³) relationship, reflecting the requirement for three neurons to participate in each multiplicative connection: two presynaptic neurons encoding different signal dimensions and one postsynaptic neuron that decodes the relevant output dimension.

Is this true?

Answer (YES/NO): YES